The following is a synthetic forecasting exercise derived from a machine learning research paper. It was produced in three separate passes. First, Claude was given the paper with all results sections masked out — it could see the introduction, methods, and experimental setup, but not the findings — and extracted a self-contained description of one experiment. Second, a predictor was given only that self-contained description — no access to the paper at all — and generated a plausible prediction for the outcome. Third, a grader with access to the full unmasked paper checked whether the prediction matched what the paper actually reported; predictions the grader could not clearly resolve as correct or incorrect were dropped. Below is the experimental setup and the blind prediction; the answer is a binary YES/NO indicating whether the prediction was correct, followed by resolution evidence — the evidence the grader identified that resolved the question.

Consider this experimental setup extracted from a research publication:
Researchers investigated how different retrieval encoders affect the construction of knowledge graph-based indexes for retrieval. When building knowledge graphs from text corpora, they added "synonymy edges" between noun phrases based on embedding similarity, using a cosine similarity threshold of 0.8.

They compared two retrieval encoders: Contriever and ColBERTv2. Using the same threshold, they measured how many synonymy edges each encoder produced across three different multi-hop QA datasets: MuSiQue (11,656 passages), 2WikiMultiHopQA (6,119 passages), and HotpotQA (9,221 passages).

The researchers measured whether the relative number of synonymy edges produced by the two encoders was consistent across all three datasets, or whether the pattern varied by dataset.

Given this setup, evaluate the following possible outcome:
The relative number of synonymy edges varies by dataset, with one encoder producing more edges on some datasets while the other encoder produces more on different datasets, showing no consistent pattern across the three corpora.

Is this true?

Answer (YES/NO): YES